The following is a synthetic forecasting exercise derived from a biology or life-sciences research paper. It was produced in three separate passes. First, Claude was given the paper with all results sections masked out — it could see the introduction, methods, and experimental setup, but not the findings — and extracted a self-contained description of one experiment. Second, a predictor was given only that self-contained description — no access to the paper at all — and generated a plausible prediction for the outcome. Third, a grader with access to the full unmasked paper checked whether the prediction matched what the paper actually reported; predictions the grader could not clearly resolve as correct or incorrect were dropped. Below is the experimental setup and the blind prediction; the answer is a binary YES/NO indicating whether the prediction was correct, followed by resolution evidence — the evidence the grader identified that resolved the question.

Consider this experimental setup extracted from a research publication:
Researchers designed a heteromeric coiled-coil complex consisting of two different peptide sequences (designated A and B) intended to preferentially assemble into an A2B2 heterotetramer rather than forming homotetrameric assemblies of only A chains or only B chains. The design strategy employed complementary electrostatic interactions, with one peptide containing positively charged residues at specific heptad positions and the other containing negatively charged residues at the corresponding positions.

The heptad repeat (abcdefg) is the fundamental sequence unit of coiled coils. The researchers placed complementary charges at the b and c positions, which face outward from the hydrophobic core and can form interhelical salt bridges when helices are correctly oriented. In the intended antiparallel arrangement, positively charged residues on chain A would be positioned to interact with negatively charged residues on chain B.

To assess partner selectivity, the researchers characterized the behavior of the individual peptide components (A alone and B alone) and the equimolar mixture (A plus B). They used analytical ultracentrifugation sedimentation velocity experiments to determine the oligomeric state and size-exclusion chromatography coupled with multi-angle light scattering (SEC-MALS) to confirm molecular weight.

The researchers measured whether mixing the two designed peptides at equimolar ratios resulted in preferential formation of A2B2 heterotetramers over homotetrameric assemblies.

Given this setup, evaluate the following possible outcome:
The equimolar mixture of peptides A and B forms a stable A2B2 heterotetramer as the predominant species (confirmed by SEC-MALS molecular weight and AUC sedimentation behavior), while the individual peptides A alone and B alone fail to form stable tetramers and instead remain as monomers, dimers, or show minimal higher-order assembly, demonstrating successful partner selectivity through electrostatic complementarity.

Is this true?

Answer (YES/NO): NO